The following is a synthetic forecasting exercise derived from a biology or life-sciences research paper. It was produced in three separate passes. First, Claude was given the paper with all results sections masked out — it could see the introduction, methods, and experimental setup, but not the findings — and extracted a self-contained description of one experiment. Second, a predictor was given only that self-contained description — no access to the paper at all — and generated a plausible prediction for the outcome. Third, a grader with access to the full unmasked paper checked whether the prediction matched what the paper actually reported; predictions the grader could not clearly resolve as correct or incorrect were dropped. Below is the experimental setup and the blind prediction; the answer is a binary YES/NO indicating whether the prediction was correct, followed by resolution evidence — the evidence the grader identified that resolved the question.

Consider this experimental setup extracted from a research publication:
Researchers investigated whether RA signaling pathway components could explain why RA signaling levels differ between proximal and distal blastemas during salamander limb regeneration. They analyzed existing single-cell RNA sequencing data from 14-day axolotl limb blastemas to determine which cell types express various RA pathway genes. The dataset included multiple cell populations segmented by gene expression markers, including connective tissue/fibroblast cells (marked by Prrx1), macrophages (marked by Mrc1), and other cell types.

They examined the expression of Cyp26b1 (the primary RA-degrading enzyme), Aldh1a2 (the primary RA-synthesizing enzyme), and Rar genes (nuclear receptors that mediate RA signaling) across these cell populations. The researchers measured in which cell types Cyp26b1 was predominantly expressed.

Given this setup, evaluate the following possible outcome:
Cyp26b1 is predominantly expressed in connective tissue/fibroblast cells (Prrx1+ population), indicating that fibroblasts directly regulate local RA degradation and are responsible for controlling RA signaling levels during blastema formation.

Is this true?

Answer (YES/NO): NO